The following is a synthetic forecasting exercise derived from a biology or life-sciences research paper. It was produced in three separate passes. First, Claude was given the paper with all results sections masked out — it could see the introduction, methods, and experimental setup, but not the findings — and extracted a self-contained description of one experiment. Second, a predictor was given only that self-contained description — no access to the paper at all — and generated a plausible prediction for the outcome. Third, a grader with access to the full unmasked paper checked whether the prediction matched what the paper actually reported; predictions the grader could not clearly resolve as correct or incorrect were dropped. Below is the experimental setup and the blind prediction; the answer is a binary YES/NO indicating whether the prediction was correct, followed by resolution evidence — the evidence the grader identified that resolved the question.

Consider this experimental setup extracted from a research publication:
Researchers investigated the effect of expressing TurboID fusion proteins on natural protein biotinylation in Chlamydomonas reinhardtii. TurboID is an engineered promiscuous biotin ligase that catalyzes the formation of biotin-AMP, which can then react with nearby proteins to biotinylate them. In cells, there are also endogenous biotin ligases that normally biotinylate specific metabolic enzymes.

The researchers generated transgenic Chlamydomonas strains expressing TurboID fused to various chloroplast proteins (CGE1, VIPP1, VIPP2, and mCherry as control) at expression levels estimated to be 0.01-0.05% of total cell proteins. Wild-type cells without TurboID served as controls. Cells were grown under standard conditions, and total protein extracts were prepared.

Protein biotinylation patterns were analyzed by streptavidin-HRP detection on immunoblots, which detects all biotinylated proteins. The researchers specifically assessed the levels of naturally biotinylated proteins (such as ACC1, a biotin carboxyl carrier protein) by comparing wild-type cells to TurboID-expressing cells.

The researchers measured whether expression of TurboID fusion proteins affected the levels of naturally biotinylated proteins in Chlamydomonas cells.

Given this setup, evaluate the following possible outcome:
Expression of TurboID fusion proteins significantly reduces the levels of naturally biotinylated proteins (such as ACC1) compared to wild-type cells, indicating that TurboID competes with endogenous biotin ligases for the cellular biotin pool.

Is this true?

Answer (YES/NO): YES